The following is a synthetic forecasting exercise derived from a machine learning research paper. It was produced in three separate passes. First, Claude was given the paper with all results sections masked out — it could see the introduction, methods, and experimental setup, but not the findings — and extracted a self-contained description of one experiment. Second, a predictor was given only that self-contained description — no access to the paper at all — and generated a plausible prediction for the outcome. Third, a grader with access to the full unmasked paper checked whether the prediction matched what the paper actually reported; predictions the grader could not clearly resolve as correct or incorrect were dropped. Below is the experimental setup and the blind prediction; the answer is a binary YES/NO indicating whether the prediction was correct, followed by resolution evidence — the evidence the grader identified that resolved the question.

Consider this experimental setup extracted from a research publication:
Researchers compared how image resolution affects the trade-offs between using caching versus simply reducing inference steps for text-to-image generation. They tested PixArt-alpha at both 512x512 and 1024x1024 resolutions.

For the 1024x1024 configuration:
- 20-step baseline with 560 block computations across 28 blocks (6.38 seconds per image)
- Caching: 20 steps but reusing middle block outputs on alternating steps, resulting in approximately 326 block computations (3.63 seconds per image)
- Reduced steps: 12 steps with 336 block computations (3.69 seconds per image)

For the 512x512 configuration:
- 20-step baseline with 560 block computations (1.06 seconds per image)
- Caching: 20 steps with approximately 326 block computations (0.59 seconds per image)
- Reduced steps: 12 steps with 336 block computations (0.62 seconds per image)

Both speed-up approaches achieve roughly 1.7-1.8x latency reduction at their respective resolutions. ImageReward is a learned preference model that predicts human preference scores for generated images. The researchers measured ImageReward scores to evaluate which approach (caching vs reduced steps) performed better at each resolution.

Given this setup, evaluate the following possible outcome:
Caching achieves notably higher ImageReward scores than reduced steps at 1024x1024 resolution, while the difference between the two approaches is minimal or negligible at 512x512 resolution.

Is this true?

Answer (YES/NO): NO